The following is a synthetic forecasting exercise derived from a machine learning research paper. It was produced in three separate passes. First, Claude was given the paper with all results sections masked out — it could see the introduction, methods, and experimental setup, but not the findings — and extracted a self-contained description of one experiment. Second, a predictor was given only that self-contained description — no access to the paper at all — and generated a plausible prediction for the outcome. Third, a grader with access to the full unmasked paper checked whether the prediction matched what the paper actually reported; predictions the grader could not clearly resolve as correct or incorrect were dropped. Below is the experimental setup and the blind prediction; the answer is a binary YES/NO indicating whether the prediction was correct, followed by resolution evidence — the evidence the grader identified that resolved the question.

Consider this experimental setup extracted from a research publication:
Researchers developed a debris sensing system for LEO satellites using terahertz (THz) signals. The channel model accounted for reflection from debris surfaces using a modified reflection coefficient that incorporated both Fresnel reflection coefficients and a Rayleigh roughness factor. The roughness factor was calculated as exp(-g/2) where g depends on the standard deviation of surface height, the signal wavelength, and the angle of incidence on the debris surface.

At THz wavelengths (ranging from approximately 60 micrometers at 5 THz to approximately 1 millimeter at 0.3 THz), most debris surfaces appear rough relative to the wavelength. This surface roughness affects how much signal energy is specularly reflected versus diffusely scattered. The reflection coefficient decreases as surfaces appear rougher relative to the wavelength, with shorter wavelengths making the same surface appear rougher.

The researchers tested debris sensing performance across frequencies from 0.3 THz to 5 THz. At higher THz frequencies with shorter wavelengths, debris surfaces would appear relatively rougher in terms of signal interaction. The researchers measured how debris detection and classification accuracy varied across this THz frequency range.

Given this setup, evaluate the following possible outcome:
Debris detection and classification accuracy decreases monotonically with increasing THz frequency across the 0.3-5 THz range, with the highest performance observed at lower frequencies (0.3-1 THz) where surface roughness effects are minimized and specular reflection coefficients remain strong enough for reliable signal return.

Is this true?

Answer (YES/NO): NO